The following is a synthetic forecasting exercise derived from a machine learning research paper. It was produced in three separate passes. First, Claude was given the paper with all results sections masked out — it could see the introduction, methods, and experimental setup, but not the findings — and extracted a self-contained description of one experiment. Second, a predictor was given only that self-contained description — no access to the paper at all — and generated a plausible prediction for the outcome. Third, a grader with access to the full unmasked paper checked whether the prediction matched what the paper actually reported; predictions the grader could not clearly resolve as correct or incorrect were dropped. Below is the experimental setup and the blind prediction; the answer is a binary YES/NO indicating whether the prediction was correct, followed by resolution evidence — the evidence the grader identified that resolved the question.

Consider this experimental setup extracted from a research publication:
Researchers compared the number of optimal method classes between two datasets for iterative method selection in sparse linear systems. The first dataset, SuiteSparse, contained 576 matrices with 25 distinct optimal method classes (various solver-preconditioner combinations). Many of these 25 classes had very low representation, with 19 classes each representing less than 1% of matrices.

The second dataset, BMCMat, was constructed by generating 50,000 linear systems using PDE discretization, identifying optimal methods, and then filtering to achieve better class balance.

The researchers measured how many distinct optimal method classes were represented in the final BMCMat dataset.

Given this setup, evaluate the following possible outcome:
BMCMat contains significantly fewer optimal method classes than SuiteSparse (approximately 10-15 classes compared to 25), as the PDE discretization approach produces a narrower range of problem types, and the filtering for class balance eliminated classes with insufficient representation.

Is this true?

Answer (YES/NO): NO